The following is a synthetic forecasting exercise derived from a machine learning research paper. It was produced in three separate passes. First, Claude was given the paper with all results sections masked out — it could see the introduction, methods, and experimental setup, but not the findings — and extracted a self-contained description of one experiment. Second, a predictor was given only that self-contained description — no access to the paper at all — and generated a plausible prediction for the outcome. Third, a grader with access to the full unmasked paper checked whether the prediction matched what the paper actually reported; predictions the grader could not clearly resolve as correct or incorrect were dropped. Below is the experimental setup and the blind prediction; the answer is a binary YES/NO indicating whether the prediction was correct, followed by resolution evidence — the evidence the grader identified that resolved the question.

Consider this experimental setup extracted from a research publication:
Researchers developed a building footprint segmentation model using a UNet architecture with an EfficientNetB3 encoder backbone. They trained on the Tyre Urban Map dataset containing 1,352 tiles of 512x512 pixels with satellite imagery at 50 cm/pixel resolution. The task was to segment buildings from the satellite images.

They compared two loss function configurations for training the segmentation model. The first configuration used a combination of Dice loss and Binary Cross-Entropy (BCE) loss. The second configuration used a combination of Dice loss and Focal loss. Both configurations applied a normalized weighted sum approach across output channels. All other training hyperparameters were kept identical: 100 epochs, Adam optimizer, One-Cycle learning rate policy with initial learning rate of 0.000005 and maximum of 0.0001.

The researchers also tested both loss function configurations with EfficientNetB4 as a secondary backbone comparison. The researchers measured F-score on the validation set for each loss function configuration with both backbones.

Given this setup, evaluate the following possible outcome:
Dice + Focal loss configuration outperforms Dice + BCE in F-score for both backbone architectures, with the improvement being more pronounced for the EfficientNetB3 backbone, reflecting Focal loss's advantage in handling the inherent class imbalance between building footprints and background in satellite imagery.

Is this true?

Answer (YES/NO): NO